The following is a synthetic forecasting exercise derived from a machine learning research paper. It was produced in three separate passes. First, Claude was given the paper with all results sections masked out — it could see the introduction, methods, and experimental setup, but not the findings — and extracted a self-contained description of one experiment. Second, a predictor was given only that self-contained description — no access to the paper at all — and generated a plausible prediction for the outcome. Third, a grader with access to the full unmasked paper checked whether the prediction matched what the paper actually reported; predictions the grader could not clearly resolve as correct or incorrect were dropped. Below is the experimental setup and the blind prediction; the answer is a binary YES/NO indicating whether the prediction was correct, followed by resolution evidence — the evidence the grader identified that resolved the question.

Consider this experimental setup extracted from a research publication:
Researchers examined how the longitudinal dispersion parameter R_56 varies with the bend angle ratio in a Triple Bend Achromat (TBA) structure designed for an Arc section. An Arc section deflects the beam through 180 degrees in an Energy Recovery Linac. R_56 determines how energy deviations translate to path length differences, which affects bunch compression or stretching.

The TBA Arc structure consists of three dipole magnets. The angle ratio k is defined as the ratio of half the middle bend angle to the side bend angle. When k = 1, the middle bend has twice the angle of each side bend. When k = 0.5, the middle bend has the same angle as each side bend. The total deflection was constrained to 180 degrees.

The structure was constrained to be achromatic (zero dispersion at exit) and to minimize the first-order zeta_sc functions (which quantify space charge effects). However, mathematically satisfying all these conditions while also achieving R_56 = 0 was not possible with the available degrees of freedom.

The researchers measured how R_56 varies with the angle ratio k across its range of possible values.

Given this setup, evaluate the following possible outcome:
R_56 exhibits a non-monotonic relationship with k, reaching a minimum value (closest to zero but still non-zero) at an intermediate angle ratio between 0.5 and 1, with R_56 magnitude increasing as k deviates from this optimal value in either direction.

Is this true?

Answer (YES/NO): NO